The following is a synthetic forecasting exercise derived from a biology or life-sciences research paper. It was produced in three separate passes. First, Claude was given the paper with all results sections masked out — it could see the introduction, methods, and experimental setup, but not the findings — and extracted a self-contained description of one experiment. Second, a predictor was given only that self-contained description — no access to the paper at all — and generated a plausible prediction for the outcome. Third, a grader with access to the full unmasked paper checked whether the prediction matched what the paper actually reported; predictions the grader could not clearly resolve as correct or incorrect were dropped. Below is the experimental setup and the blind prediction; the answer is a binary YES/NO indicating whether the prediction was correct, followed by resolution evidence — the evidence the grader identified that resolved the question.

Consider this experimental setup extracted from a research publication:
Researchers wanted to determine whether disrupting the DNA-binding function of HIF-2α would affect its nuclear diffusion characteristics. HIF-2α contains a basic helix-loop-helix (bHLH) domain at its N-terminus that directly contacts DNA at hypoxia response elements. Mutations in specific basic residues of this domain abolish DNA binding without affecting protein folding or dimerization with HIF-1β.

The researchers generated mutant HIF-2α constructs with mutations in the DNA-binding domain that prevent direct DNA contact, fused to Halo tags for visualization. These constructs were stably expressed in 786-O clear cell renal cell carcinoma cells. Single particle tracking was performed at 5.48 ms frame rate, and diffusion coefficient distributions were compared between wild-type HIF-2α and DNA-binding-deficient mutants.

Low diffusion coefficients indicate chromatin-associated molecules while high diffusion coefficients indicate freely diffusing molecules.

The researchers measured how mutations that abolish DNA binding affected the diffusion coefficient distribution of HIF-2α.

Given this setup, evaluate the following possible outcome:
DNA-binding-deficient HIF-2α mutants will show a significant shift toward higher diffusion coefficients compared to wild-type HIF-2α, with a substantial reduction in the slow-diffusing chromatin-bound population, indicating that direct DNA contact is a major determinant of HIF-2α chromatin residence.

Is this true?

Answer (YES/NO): NO